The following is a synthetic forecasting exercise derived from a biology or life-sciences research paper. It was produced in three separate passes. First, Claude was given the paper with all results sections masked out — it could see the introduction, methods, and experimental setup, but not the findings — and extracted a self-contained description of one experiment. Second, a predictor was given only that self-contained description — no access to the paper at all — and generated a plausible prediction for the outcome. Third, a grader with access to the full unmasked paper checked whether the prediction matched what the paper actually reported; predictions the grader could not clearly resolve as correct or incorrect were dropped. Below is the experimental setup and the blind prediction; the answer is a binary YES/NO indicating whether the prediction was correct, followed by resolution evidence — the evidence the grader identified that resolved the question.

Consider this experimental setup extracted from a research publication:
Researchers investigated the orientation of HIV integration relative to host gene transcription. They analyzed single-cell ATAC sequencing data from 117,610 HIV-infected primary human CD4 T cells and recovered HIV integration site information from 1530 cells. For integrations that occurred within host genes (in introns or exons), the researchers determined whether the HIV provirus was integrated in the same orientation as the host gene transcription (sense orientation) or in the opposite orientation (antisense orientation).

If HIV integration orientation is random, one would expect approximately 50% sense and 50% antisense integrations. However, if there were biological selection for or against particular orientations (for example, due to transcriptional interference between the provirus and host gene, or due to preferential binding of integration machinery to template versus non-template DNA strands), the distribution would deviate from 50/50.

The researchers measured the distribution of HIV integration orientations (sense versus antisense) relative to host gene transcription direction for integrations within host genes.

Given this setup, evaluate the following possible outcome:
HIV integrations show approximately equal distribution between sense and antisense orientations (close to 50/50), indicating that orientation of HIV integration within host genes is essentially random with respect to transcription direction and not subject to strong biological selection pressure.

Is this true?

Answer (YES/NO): YES